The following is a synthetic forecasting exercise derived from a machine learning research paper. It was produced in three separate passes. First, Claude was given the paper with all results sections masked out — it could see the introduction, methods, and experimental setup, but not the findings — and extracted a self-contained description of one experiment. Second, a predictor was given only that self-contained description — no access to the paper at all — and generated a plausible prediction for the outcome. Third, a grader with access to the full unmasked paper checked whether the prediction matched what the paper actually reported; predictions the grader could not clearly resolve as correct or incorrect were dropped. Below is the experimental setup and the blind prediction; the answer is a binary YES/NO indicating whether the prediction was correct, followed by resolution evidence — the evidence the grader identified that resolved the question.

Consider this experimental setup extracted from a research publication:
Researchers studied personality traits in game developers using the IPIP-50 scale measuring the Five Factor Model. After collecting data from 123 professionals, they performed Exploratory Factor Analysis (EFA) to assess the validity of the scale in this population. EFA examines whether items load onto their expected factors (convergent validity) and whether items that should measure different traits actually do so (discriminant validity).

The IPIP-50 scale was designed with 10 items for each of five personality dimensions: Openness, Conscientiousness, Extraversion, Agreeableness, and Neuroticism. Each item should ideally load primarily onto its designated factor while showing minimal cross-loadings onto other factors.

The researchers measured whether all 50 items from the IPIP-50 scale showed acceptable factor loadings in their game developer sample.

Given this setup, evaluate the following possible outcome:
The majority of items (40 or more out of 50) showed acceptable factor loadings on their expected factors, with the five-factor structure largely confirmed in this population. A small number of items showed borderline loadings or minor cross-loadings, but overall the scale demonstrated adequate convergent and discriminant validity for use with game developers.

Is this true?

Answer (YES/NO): NO